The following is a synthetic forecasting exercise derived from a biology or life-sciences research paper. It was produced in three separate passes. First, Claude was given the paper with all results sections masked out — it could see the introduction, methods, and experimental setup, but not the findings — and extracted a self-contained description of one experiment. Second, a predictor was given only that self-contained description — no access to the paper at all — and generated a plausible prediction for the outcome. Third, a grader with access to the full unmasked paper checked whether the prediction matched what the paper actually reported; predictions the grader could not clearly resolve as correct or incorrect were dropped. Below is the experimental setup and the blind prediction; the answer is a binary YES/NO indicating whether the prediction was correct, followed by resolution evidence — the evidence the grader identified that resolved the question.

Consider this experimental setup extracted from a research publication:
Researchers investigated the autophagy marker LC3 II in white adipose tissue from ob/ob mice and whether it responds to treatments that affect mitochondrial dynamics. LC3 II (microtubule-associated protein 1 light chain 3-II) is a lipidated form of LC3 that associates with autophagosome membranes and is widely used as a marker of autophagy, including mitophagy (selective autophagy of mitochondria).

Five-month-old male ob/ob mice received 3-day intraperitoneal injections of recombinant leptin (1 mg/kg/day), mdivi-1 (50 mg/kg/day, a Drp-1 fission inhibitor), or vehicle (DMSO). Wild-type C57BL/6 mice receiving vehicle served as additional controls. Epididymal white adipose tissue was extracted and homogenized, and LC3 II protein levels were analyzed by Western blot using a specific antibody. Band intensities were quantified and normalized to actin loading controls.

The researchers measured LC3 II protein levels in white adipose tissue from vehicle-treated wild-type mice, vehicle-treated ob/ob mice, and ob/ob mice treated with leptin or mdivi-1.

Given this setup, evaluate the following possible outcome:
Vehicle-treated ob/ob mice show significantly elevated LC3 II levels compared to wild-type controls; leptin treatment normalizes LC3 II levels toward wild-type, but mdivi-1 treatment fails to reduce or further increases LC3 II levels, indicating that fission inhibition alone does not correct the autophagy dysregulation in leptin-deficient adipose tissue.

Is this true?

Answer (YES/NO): NO